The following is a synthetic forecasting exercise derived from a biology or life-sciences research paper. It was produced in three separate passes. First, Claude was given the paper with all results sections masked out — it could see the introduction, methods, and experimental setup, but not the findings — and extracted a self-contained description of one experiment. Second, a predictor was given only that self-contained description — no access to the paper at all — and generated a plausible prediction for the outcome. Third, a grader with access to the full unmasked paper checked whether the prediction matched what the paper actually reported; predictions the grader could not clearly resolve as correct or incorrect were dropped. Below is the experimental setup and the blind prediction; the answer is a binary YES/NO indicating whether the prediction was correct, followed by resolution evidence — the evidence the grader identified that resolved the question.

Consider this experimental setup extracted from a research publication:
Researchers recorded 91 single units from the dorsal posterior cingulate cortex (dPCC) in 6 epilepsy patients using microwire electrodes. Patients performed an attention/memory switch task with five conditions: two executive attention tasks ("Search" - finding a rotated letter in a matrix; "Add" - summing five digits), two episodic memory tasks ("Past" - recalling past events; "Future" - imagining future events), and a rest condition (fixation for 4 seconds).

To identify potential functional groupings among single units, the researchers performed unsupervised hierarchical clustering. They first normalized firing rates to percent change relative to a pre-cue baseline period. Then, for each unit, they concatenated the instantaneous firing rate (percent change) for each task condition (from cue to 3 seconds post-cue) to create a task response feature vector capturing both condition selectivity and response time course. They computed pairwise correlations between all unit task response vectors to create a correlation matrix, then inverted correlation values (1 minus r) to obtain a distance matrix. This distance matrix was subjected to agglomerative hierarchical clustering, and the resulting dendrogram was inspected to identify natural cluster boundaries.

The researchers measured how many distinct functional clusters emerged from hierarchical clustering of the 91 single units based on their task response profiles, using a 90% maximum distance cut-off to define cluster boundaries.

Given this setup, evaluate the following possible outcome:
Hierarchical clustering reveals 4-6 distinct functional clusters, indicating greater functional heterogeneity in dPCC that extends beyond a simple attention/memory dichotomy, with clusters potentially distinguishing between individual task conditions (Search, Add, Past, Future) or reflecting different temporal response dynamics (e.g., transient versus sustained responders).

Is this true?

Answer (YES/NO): YES